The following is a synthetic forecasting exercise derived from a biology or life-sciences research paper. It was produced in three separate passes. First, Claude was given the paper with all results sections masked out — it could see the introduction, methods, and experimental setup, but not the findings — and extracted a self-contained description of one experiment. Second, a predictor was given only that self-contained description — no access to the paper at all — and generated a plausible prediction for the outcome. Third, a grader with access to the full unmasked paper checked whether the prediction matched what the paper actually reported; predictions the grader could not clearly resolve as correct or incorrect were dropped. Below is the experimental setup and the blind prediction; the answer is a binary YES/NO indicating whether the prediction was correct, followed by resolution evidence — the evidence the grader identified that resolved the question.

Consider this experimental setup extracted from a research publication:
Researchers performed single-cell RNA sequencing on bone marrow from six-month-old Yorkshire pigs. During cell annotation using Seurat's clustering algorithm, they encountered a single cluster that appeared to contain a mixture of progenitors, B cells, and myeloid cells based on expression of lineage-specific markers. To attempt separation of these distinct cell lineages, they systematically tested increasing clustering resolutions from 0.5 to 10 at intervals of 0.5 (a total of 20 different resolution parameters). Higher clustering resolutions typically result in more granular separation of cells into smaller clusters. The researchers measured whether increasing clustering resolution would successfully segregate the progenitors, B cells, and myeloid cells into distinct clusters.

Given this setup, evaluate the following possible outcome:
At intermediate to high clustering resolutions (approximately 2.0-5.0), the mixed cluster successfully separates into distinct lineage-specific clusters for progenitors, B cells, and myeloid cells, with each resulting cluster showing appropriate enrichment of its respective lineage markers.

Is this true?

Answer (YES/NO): NO